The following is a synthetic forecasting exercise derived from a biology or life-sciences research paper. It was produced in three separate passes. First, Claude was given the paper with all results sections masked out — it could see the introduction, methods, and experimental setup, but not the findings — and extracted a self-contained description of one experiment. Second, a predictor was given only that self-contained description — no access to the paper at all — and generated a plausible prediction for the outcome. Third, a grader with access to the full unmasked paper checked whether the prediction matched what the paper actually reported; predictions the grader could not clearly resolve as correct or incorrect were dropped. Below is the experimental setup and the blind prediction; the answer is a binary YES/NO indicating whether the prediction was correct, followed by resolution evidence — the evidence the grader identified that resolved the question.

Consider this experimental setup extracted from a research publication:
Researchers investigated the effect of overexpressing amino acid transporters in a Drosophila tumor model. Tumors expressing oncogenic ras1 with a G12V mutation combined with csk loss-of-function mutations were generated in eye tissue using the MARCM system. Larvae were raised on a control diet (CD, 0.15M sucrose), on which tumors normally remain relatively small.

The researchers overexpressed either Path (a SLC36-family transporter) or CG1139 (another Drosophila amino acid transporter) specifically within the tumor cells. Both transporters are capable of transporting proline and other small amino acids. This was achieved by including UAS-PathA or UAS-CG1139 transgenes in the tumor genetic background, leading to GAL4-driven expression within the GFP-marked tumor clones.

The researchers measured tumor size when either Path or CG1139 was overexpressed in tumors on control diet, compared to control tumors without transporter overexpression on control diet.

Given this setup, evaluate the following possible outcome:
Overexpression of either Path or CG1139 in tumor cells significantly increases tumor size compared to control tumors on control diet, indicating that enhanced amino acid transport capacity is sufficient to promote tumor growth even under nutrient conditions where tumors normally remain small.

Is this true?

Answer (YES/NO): NO